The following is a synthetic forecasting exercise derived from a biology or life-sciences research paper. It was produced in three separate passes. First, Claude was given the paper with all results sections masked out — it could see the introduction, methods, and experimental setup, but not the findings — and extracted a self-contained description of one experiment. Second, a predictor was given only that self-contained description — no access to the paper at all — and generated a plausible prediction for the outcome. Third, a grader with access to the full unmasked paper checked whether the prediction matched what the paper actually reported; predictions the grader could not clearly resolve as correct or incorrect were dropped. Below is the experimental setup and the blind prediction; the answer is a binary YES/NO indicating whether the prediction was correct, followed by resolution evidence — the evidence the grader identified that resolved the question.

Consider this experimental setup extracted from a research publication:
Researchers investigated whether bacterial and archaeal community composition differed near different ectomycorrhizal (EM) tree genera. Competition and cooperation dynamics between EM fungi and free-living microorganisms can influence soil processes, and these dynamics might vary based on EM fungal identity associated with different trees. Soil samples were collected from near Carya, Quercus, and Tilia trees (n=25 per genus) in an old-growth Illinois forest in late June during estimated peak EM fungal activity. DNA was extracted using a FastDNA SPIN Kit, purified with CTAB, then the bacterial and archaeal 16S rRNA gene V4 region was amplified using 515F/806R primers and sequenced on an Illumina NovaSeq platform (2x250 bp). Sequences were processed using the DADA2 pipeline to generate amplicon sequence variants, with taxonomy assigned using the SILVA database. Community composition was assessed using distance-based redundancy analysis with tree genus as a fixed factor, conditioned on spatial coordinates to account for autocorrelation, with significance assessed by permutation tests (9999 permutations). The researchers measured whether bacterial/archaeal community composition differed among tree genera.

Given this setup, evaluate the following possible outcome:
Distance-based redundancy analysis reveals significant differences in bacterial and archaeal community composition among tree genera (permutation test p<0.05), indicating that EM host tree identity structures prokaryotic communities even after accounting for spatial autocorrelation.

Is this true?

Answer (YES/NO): YES